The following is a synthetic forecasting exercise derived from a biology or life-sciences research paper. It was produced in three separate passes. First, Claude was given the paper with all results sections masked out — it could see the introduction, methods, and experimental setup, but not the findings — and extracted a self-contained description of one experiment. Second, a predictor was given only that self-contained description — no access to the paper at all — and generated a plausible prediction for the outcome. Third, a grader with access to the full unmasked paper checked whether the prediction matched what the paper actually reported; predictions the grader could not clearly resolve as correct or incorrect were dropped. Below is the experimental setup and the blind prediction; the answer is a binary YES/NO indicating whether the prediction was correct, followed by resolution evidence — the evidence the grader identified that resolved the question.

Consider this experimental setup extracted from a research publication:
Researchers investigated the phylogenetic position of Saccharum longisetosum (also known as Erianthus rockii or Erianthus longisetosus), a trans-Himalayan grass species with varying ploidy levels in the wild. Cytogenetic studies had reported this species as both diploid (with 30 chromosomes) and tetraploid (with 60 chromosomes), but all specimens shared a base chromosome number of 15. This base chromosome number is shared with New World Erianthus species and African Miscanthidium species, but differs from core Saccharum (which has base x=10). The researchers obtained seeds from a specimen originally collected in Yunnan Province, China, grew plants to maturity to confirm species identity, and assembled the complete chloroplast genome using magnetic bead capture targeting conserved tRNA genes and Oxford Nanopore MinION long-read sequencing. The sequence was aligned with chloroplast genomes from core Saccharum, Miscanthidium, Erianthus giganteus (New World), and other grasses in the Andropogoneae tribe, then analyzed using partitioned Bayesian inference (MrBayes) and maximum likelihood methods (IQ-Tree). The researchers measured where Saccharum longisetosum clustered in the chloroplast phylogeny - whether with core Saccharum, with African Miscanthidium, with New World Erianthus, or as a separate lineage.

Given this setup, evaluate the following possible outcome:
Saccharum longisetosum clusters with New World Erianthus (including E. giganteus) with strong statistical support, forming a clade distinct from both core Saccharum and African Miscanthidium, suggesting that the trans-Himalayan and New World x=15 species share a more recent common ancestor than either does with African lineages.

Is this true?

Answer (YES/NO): NO